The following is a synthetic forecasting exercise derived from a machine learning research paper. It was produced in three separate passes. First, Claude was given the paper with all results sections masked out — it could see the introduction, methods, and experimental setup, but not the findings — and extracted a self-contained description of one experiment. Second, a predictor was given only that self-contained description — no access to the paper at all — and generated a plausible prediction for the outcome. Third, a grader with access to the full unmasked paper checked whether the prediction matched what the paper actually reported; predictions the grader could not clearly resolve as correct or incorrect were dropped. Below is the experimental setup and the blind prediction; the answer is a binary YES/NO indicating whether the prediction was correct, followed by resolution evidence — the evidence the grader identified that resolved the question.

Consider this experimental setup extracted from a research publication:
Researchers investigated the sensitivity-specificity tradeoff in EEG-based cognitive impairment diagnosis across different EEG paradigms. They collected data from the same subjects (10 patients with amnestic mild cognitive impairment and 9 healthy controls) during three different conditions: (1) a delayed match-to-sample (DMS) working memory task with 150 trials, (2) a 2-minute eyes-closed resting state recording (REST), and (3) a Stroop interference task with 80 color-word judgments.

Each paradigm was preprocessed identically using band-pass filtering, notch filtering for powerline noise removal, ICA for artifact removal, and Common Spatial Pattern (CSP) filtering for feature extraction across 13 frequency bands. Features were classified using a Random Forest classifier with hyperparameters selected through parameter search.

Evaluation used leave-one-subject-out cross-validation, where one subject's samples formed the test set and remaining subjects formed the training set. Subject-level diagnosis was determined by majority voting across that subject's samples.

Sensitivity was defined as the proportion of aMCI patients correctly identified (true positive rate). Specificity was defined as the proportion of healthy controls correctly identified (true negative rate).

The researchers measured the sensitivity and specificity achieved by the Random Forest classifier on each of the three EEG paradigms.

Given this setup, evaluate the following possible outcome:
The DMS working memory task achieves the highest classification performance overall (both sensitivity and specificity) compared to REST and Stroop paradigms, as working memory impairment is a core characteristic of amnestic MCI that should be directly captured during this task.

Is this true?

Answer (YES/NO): NO